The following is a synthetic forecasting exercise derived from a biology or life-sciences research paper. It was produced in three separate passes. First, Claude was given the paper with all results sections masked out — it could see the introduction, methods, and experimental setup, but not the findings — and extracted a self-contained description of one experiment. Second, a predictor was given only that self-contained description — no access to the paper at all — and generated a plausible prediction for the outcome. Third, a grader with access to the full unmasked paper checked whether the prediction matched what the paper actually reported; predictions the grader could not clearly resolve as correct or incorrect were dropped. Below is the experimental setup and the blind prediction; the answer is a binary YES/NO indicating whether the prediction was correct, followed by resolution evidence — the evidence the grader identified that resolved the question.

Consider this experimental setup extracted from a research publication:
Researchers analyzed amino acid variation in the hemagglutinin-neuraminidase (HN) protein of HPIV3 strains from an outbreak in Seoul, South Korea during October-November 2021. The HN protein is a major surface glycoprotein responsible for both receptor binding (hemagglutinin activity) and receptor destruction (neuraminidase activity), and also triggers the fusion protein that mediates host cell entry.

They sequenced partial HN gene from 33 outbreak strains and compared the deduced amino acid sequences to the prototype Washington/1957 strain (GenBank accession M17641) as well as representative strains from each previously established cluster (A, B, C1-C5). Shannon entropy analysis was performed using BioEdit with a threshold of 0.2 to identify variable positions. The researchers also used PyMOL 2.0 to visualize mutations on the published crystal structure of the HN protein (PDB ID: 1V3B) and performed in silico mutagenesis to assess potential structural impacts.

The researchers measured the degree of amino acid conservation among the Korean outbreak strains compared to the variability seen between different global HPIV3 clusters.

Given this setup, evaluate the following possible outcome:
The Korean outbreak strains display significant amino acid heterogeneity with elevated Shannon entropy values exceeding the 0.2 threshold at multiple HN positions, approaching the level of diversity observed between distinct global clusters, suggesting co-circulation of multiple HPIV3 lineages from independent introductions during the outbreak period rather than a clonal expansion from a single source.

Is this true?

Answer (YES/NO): NO